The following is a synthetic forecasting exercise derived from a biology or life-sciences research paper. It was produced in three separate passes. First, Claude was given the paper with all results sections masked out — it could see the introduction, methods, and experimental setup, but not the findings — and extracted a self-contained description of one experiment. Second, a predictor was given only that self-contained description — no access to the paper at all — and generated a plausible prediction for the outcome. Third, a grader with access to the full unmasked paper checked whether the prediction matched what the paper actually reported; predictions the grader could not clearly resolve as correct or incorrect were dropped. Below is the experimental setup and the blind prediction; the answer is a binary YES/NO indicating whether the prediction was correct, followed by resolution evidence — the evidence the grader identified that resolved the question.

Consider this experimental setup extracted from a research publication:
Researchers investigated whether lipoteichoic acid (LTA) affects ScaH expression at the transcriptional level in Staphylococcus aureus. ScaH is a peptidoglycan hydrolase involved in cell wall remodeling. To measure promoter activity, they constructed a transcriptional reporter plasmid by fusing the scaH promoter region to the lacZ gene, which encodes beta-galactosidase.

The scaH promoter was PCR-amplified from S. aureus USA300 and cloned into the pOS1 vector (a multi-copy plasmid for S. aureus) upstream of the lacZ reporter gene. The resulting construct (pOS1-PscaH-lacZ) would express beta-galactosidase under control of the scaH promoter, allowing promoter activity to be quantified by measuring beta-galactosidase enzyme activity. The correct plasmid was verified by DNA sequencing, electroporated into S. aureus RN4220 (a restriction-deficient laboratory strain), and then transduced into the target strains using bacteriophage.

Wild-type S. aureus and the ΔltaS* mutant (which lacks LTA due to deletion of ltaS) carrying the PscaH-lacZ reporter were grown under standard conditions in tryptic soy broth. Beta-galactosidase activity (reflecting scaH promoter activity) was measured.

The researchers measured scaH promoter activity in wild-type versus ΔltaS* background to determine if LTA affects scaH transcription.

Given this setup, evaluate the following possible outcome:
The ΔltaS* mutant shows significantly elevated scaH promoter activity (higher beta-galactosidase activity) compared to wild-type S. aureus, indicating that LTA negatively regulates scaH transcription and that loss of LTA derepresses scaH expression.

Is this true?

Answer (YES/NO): YES